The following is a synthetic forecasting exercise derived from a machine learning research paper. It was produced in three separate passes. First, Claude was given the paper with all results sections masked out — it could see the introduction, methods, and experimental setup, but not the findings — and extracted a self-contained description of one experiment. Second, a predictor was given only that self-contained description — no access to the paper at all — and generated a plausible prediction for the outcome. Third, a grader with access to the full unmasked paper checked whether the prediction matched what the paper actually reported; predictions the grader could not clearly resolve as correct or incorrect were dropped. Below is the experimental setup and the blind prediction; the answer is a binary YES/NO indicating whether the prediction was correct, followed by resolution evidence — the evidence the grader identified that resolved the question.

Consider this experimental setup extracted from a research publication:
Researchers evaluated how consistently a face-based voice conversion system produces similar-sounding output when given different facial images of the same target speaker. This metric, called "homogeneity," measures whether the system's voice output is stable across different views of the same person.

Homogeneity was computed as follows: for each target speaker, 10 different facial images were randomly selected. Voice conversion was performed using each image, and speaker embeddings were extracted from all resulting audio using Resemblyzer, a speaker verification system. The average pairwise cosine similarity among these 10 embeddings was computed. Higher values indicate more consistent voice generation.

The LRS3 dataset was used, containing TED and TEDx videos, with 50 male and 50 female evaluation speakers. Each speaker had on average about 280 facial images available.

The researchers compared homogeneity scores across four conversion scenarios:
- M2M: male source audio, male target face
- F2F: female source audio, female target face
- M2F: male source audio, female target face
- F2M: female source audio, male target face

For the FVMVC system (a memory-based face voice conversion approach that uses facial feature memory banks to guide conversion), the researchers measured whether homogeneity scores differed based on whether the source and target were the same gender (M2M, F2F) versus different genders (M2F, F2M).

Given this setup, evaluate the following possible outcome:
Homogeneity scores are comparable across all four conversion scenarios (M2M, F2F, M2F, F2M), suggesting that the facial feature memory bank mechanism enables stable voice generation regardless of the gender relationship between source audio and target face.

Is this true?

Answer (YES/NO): YES